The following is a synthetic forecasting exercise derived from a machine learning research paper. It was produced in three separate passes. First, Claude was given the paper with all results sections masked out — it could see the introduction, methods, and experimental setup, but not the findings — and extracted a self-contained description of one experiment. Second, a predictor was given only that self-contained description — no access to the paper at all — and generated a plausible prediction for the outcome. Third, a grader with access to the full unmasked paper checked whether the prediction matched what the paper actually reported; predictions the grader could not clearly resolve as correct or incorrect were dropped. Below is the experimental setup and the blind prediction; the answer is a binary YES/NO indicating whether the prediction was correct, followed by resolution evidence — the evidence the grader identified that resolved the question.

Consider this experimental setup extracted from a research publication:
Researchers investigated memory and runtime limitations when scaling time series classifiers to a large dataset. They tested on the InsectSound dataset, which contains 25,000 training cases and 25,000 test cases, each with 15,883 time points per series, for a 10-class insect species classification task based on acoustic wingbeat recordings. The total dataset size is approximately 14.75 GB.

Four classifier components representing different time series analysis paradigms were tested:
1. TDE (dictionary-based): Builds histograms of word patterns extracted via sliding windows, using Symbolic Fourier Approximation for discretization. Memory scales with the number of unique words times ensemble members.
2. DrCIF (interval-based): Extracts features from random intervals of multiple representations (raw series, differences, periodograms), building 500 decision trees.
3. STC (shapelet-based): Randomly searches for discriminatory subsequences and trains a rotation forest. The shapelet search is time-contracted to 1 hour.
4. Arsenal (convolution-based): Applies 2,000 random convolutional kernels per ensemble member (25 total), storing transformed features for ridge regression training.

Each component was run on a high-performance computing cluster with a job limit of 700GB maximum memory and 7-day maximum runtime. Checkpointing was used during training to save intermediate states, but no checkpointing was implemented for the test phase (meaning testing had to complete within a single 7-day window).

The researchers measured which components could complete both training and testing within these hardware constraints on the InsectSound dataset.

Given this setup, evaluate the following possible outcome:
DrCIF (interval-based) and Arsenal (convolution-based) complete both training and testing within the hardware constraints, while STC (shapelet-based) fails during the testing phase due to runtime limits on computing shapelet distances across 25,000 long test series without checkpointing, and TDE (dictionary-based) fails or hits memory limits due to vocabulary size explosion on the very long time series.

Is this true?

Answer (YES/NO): NO